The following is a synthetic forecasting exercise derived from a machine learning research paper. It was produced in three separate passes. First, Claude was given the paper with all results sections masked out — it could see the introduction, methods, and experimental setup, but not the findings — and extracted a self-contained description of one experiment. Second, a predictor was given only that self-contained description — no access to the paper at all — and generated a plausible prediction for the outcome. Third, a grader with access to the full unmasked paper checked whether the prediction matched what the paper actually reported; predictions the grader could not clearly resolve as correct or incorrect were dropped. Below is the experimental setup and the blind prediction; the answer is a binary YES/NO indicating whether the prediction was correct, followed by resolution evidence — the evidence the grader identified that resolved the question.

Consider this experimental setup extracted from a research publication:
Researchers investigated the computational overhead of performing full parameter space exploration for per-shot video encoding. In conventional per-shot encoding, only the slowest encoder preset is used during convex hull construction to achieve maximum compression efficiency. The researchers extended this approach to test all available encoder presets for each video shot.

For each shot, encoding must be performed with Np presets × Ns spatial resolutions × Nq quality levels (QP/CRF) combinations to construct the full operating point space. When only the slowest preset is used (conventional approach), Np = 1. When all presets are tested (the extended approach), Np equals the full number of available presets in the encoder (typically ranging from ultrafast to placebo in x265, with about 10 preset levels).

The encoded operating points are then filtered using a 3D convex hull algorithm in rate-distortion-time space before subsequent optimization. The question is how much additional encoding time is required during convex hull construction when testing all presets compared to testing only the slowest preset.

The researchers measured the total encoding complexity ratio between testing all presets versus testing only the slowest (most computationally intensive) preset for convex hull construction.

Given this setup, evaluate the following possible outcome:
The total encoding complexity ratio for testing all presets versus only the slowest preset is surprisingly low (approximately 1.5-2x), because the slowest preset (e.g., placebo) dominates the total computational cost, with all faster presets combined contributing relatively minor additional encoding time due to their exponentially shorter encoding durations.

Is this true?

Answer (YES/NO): YES